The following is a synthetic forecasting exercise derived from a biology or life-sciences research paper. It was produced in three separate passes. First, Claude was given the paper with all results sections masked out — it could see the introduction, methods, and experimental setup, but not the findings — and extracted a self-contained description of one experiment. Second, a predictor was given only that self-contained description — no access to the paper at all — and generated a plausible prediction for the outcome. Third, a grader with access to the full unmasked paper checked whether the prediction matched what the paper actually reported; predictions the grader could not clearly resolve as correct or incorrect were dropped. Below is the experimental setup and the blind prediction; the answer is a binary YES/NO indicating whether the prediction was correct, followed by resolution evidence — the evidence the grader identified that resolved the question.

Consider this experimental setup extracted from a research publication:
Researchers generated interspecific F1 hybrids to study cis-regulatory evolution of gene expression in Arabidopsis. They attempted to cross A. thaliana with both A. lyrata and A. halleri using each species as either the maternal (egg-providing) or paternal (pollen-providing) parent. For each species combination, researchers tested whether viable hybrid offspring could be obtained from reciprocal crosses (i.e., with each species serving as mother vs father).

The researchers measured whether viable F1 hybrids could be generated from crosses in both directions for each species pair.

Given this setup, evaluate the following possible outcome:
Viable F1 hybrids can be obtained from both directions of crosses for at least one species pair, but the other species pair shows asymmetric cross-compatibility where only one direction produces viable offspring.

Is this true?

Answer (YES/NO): NO